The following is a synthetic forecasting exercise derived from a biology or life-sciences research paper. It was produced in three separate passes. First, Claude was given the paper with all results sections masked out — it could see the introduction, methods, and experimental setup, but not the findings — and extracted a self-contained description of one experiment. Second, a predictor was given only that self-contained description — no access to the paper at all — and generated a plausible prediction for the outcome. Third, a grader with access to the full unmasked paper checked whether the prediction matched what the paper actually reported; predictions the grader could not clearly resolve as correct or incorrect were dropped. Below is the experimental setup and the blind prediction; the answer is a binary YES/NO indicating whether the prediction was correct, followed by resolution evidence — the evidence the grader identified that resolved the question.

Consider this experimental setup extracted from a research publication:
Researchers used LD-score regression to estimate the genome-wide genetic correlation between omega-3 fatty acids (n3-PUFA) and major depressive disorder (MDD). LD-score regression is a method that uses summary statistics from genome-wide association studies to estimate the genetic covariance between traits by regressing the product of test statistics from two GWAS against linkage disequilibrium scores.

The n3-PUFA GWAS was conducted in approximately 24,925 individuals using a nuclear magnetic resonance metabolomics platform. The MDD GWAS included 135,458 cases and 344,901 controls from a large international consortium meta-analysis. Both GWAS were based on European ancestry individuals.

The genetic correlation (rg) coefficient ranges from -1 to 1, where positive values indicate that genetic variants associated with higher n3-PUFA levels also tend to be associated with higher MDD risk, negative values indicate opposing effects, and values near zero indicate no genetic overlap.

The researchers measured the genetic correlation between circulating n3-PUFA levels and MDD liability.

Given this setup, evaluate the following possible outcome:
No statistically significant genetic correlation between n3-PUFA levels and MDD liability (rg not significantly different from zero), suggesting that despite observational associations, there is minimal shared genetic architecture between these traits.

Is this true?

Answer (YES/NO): YES